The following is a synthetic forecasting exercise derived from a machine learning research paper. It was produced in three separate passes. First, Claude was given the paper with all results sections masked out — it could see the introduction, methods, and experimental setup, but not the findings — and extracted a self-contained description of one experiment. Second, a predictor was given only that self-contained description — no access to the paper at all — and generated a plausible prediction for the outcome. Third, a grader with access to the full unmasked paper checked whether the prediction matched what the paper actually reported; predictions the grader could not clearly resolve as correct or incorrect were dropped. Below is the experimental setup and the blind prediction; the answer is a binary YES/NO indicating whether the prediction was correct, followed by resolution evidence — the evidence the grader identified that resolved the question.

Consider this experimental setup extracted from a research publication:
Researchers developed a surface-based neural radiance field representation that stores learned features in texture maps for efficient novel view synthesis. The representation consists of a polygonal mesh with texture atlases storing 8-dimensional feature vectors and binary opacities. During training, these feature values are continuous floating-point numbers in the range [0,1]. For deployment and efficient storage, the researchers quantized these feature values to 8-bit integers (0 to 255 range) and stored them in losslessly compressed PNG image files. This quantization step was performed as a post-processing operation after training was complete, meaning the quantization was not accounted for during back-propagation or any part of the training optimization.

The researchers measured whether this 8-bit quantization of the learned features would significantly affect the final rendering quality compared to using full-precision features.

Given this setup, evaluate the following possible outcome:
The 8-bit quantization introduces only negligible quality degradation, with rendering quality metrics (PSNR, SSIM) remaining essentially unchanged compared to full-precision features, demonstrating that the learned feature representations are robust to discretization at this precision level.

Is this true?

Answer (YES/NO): YES